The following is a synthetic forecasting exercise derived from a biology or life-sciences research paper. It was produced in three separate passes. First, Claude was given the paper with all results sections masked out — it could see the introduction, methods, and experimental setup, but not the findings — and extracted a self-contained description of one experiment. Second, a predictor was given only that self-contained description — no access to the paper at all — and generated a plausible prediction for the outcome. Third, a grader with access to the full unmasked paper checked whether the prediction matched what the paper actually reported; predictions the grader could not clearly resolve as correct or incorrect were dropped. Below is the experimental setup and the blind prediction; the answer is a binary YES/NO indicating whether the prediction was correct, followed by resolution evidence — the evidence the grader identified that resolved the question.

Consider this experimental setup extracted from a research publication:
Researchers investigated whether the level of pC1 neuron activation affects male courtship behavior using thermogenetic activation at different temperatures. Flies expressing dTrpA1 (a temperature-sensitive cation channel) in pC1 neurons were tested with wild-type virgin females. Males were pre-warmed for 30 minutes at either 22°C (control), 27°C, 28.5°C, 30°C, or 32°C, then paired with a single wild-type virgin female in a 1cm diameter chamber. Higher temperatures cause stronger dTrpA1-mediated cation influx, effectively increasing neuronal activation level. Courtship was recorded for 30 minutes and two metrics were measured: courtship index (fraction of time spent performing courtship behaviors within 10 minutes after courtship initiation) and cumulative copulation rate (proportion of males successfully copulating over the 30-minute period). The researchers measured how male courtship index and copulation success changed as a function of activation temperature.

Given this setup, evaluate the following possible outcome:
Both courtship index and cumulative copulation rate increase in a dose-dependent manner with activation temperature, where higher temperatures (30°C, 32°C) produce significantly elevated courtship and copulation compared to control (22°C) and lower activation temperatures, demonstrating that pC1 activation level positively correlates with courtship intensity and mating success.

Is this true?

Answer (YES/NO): NO